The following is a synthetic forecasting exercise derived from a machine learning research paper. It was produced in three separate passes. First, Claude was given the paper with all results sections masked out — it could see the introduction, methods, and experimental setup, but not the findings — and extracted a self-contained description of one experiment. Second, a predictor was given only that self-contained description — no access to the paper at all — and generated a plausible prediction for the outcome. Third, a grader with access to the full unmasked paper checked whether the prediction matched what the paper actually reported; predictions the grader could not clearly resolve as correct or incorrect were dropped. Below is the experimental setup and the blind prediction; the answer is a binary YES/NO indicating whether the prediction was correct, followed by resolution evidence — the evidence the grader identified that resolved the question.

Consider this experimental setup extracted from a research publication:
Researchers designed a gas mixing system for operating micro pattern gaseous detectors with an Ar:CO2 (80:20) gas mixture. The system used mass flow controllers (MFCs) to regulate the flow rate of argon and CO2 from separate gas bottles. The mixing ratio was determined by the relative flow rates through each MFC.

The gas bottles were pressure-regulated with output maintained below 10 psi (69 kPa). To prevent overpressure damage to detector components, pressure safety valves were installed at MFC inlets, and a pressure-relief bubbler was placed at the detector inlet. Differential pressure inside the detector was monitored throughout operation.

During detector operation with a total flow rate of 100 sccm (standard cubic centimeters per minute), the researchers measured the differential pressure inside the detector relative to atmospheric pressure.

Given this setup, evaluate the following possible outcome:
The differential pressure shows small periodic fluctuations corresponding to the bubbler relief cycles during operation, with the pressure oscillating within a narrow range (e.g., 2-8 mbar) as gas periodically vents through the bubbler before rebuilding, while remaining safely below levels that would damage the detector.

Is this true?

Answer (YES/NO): NO